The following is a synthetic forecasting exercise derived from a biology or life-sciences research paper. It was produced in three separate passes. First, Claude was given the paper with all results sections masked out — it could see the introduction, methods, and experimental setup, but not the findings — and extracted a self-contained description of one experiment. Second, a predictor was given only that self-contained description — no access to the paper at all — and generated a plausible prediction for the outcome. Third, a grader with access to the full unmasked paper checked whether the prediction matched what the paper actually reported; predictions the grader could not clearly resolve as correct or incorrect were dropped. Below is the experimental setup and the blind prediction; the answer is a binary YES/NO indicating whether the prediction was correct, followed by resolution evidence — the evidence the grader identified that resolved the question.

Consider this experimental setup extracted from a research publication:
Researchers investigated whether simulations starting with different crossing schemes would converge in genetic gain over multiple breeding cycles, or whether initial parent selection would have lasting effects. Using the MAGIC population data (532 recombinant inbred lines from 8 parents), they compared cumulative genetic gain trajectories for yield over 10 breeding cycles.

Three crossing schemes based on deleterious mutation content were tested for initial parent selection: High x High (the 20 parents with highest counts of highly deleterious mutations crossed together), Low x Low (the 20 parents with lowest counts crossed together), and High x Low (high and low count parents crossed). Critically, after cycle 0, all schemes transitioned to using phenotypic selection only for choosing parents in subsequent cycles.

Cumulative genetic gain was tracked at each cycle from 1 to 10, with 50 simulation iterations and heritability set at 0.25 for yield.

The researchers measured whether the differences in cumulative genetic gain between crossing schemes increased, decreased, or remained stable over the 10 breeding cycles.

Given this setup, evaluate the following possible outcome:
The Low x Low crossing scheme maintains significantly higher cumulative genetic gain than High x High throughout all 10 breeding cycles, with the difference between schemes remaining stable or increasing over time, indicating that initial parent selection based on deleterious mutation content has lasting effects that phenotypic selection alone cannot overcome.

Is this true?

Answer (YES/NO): NO